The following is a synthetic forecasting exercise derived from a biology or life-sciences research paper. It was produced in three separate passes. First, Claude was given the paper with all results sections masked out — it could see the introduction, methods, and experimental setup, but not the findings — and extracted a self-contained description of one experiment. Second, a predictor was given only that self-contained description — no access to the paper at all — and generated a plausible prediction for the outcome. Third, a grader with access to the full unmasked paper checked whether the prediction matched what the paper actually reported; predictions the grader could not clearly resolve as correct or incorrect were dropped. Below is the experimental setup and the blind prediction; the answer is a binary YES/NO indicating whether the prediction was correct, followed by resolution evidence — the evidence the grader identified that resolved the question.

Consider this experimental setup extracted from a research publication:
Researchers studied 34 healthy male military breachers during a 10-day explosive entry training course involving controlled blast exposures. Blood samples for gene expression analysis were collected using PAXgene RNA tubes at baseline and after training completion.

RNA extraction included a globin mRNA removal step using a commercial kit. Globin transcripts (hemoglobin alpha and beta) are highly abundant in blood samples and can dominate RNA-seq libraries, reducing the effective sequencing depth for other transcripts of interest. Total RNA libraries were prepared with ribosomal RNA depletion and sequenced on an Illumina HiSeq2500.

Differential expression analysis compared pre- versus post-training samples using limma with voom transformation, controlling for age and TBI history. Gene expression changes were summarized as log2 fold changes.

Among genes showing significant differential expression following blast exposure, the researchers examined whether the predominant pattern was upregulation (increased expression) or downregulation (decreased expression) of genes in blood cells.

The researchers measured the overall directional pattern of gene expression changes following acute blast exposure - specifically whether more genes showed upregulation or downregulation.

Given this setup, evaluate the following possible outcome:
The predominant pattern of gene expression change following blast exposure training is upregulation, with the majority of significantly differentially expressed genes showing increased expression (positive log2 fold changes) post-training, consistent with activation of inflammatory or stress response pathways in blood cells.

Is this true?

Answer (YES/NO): NO